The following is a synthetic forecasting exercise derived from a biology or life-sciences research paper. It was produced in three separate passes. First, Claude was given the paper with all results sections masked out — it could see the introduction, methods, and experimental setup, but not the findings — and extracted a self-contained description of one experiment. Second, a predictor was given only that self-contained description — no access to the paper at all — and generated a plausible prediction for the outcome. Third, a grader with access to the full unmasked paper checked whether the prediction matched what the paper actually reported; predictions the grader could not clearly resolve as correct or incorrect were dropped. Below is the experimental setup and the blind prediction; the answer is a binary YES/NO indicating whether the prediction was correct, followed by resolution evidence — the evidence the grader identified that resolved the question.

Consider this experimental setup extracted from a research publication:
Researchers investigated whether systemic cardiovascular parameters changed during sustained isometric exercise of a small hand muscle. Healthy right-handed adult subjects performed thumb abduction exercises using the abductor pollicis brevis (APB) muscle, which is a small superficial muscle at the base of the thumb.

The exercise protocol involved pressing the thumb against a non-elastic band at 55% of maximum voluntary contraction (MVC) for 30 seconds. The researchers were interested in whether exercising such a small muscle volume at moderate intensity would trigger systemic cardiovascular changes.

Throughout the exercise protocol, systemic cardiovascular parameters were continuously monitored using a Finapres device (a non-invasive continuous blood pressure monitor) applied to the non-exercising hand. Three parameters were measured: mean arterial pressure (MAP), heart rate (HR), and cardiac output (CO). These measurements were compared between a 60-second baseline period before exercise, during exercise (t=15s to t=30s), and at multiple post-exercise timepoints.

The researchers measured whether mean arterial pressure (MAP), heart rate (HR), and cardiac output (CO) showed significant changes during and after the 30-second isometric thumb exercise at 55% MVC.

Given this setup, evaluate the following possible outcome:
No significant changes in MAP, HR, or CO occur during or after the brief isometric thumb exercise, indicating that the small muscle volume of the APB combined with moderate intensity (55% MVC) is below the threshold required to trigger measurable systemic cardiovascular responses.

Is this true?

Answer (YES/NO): NO